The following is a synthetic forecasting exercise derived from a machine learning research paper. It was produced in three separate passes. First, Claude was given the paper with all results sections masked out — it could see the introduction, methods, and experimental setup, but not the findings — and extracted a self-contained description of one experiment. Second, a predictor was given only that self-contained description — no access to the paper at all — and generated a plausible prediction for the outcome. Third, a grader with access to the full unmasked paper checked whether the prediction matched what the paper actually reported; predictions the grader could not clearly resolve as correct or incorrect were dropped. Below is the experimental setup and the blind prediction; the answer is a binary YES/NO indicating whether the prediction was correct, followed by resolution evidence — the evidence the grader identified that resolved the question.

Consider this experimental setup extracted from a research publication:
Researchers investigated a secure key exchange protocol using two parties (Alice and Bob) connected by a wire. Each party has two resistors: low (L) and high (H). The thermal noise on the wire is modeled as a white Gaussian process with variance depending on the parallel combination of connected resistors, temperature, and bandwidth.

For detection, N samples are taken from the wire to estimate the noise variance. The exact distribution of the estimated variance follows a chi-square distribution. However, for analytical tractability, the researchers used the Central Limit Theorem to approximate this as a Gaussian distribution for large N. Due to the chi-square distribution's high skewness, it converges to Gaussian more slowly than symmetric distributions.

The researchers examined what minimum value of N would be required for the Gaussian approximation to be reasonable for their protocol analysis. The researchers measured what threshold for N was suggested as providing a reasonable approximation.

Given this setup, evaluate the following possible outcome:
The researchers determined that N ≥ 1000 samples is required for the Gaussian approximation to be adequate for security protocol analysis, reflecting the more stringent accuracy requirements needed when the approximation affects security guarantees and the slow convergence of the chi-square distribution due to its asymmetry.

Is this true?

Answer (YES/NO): NO